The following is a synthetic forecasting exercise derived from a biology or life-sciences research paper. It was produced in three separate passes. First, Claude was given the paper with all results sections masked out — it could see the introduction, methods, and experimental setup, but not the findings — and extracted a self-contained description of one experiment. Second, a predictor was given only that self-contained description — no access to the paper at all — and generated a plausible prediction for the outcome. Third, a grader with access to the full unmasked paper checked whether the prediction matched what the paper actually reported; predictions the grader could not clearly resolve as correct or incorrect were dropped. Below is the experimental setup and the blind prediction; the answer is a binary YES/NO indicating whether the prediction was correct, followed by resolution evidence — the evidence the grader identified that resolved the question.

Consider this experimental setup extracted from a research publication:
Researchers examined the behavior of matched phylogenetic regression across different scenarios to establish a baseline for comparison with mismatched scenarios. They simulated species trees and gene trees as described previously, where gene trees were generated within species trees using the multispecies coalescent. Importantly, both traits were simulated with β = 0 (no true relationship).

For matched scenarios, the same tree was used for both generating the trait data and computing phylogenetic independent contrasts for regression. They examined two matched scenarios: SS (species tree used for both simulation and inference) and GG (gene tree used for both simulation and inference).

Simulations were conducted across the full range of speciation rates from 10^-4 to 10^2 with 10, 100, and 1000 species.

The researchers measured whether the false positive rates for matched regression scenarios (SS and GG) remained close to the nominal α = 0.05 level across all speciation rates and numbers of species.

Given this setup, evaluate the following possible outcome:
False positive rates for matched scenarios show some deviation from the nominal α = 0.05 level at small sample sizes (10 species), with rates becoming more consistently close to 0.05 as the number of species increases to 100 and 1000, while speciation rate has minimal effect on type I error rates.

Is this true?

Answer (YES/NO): NO